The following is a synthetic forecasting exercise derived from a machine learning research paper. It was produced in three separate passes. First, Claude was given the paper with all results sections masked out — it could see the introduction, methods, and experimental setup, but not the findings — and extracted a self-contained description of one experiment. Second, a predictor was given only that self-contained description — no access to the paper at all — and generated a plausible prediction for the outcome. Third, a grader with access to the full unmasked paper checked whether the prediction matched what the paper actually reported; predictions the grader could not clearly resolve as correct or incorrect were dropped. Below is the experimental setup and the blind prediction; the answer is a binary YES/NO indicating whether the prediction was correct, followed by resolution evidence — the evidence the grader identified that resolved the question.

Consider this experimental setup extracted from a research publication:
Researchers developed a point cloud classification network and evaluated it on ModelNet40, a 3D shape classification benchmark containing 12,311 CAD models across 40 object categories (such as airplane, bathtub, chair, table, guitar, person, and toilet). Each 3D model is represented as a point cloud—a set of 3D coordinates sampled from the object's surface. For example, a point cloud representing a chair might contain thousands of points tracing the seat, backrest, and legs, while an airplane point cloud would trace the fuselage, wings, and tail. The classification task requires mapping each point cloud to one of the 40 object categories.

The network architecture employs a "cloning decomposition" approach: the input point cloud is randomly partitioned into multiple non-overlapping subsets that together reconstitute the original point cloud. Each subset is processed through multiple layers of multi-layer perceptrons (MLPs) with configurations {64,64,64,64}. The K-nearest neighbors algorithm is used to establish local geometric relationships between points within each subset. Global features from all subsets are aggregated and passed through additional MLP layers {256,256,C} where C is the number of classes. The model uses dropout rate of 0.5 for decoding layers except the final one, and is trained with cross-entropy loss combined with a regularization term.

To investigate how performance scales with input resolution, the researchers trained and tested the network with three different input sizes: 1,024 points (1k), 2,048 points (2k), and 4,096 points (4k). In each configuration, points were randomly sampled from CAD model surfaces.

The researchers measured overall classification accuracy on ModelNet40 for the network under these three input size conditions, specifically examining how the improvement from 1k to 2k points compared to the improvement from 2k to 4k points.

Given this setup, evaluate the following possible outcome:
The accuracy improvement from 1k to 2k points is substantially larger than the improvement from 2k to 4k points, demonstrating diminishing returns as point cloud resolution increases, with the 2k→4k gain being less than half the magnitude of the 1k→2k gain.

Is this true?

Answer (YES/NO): YES